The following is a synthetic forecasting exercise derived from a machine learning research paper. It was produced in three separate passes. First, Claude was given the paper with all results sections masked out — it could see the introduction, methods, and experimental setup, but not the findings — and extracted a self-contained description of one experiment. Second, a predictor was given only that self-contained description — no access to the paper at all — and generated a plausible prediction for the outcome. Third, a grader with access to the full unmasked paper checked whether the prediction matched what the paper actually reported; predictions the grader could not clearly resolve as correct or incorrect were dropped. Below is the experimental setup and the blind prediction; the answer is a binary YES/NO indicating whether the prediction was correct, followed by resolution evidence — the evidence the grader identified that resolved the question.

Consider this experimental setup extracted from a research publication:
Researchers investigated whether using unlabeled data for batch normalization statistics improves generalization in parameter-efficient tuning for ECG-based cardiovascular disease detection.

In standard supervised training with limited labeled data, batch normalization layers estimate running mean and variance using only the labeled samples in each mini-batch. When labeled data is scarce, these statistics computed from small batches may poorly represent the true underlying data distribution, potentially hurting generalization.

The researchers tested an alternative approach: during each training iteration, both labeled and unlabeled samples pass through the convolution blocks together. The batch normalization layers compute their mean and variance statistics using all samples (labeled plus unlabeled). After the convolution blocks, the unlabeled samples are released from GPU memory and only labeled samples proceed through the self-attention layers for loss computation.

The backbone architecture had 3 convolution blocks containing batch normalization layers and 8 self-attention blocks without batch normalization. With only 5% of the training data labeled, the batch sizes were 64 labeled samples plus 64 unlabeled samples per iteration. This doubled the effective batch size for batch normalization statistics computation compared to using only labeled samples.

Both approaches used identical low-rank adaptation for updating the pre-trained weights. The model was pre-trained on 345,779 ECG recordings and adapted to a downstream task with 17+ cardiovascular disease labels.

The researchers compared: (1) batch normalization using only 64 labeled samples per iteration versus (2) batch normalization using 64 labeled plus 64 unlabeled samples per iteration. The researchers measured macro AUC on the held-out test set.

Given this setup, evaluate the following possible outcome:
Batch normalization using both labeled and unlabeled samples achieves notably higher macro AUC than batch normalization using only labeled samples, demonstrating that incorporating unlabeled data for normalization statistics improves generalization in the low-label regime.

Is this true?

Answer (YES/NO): NO